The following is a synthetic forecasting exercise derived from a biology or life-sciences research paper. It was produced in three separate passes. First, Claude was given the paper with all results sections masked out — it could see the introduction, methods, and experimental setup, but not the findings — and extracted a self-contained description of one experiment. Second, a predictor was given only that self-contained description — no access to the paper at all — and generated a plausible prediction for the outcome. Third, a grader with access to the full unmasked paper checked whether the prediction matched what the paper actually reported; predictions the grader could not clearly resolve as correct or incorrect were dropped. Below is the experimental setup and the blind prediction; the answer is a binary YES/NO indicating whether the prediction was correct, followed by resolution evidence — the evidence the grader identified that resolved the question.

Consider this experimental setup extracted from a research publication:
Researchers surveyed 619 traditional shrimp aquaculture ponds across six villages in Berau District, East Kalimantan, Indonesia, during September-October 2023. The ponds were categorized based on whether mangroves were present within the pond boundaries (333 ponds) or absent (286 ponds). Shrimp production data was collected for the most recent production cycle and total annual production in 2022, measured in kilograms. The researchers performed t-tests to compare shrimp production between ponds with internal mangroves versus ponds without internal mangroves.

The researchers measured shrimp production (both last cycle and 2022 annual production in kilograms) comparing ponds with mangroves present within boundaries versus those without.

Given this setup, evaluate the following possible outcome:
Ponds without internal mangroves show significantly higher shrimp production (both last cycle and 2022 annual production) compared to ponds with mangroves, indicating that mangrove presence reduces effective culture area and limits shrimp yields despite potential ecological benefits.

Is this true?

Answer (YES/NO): YES